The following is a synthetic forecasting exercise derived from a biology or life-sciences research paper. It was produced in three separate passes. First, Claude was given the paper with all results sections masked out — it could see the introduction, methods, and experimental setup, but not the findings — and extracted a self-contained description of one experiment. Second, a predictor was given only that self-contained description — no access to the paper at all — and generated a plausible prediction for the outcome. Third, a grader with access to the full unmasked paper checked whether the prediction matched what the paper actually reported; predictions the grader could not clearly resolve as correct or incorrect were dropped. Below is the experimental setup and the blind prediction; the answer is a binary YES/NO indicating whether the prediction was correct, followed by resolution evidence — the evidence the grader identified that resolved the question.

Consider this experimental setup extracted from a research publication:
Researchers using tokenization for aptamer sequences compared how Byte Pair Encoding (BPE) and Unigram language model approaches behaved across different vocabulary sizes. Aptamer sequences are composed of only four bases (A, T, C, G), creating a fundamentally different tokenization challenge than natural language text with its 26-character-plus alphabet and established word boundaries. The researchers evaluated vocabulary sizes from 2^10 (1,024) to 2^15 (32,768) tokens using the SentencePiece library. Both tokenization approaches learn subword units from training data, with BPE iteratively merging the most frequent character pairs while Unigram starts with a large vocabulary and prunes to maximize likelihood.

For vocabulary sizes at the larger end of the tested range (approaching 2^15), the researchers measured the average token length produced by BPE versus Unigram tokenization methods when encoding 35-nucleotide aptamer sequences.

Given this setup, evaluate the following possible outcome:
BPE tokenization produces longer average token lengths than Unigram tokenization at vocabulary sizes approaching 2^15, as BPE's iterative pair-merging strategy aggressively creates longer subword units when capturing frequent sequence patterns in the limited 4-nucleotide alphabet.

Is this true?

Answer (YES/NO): NO